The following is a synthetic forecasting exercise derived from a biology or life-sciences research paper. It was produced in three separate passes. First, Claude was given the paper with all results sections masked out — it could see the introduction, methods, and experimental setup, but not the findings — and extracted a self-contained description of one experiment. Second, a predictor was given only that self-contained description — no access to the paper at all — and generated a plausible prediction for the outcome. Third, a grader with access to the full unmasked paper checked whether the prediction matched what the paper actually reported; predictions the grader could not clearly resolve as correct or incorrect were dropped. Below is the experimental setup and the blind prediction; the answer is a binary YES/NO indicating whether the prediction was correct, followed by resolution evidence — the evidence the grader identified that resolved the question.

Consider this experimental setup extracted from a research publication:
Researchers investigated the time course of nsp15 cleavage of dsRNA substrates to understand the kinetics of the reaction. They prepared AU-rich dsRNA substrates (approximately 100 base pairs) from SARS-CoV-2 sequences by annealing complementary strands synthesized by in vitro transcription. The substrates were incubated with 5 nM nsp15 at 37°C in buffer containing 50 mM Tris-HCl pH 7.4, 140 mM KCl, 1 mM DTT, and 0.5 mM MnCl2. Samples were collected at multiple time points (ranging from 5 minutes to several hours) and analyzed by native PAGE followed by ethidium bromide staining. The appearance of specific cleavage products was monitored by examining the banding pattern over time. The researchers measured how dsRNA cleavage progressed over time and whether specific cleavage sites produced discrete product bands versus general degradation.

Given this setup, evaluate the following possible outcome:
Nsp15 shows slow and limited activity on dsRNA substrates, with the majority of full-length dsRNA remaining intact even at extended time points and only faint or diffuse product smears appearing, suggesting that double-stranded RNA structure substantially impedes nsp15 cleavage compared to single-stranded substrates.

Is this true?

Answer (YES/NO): NO